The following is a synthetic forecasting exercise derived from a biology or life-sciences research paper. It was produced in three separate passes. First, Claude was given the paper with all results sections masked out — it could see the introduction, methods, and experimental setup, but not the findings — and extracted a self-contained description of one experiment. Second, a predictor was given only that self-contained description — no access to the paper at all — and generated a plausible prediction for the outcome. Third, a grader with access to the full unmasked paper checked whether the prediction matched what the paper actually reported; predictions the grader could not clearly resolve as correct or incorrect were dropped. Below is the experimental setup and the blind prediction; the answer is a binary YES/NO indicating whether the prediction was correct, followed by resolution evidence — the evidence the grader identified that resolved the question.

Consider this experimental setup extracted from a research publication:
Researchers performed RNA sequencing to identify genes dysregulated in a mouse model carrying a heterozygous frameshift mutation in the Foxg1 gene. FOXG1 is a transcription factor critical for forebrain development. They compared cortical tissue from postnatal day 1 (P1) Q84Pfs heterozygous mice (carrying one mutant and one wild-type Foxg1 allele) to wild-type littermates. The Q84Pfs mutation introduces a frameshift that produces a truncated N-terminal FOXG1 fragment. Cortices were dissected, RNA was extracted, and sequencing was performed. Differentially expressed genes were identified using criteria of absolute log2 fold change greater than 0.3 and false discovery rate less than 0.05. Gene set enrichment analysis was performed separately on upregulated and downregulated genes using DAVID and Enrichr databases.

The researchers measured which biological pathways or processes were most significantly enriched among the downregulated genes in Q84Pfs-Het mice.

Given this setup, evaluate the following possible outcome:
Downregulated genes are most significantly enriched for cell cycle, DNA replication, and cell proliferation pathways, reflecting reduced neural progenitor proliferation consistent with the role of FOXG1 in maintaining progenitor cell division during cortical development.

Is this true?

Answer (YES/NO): NO